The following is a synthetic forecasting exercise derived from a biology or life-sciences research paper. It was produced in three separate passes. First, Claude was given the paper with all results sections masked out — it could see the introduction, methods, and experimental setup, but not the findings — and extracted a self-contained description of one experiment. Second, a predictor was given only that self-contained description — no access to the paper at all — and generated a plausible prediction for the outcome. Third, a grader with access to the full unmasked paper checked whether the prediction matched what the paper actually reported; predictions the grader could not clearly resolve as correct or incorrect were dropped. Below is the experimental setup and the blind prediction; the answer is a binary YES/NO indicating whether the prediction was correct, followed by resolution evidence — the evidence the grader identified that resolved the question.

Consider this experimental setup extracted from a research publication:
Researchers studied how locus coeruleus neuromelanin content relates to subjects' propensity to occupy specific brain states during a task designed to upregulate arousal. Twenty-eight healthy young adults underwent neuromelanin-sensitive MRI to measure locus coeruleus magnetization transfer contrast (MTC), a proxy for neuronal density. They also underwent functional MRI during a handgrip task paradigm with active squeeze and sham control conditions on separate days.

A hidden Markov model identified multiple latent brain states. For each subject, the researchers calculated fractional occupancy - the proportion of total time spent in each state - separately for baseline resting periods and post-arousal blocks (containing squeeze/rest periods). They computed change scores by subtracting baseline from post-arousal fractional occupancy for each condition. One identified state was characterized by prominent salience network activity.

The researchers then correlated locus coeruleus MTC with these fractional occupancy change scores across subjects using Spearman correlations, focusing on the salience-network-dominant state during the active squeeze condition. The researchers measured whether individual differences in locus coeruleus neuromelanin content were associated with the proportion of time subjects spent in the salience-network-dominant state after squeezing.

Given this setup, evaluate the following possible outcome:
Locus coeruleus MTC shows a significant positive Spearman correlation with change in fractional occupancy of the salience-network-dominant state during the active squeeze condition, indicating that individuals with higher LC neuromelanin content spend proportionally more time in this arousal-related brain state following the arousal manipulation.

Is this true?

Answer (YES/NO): NO